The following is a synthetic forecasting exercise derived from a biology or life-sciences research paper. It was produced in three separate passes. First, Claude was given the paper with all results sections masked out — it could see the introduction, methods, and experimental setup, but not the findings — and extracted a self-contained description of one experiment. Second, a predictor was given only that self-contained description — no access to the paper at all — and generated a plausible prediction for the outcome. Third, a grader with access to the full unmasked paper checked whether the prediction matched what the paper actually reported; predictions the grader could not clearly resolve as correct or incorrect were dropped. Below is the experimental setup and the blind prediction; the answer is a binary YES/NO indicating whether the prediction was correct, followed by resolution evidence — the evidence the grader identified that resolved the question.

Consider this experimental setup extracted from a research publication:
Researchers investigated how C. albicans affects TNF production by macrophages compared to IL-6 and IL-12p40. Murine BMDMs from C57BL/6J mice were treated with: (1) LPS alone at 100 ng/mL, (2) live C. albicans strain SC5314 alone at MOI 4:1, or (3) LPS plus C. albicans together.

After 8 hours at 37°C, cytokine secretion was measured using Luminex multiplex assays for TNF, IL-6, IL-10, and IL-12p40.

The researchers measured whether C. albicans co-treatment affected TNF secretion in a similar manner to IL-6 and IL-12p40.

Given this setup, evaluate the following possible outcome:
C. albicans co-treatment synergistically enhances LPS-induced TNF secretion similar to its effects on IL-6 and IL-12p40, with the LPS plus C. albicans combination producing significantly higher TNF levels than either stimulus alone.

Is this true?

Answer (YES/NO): NO